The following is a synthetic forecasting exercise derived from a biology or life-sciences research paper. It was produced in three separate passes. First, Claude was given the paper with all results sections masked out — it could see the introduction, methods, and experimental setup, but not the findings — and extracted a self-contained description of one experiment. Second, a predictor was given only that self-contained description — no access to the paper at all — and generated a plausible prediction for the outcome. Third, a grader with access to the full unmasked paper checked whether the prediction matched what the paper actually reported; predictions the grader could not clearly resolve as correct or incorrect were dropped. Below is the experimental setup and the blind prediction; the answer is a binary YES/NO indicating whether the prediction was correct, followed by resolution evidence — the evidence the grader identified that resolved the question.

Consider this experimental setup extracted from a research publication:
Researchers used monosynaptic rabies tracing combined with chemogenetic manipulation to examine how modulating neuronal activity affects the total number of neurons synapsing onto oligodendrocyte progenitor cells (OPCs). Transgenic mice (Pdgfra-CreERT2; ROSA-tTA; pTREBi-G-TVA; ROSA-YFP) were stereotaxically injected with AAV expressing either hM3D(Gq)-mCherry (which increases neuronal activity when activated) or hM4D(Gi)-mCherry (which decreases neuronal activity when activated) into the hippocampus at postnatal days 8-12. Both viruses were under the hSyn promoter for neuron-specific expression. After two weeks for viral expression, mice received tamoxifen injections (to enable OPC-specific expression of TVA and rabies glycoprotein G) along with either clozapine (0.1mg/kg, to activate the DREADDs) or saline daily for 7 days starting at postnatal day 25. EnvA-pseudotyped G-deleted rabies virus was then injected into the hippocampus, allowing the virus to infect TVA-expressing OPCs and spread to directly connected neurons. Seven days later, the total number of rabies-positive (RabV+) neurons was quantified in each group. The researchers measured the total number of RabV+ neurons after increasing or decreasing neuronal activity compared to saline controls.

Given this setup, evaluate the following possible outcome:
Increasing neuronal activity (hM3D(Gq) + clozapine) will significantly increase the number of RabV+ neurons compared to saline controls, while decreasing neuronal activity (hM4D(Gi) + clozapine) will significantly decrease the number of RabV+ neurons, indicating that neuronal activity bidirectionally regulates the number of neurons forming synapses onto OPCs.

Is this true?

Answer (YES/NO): NO